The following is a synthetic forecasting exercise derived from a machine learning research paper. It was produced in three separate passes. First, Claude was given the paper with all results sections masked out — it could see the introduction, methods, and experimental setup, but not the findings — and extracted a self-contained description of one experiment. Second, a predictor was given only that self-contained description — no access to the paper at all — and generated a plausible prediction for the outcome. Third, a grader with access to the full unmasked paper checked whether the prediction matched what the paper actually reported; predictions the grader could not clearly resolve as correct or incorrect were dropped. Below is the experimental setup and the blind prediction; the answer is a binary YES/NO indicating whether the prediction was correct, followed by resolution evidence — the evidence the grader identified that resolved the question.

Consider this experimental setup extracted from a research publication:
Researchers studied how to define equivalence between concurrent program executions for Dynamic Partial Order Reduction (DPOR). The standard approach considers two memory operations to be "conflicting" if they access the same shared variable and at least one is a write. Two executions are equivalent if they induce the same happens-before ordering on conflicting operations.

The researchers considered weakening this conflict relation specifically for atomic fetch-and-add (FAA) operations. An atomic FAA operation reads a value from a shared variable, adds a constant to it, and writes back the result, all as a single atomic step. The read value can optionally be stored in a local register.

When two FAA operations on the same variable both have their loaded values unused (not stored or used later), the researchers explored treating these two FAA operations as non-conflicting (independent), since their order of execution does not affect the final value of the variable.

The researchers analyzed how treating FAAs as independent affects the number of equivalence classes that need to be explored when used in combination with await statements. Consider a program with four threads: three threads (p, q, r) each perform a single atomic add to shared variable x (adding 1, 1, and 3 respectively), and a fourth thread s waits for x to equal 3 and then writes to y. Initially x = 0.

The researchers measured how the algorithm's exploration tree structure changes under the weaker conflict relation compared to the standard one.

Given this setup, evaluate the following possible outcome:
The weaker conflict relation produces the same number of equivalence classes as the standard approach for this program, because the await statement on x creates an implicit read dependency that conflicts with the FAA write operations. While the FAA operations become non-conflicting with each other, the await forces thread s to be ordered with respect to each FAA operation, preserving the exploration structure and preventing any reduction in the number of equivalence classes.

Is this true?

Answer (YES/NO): NO